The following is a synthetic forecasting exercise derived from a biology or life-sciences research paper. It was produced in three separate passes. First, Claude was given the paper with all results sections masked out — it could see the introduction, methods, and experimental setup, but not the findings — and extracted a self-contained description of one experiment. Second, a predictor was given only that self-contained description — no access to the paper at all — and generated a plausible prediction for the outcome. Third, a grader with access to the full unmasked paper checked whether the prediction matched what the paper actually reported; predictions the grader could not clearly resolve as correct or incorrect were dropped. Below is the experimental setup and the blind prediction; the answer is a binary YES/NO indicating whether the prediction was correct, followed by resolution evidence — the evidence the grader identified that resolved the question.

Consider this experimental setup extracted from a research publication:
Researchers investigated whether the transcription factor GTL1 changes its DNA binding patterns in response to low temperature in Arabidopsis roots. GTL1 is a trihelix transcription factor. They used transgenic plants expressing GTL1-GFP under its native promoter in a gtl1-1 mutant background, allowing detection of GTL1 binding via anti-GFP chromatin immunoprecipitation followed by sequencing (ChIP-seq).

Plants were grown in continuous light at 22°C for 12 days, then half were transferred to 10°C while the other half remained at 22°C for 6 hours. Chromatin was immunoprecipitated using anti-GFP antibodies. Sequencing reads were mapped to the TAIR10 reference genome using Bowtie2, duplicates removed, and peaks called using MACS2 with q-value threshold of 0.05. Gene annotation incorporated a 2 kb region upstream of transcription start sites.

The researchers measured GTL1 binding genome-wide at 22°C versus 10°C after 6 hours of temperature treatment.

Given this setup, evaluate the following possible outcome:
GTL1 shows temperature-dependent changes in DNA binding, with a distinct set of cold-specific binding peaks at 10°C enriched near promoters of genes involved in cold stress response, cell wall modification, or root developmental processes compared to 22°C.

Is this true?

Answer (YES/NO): NO